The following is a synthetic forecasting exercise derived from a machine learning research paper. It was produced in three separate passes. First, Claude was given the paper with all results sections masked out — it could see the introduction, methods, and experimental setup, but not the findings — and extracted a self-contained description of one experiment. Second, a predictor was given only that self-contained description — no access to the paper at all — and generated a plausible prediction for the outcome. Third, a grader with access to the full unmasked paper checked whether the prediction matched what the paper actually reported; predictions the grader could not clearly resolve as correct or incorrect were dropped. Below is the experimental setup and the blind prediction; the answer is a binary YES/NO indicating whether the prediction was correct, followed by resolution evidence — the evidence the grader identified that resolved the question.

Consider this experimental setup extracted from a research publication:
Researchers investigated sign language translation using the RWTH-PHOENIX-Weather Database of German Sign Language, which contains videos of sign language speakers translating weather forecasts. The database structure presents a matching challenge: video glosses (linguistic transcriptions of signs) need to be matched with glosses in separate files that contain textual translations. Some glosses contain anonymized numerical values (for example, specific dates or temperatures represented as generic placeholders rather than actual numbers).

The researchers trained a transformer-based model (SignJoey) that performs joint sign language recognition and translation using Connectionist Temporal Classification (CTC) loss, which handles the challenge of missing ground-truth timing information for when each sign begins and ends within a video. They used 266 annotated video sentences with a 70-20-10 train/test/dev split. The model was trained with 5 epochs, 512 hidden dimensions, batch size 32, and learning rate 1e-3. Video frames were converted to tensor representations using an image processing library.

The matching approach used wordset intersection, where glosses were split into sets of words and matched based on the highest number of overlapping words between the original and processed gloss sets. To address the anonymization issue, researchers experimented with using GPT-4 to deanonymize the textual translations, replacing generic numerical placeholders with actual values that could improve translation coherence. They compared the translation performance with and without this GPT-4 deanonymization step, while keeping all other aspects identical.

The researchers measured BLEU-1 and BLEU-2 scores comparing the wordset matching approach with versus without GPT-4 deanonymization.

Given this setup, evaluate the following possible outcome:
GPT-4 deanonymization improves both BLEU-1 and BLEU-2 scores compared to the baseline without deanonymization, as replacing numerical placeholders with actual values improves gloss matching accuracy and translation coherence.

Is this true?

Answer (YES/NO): YES